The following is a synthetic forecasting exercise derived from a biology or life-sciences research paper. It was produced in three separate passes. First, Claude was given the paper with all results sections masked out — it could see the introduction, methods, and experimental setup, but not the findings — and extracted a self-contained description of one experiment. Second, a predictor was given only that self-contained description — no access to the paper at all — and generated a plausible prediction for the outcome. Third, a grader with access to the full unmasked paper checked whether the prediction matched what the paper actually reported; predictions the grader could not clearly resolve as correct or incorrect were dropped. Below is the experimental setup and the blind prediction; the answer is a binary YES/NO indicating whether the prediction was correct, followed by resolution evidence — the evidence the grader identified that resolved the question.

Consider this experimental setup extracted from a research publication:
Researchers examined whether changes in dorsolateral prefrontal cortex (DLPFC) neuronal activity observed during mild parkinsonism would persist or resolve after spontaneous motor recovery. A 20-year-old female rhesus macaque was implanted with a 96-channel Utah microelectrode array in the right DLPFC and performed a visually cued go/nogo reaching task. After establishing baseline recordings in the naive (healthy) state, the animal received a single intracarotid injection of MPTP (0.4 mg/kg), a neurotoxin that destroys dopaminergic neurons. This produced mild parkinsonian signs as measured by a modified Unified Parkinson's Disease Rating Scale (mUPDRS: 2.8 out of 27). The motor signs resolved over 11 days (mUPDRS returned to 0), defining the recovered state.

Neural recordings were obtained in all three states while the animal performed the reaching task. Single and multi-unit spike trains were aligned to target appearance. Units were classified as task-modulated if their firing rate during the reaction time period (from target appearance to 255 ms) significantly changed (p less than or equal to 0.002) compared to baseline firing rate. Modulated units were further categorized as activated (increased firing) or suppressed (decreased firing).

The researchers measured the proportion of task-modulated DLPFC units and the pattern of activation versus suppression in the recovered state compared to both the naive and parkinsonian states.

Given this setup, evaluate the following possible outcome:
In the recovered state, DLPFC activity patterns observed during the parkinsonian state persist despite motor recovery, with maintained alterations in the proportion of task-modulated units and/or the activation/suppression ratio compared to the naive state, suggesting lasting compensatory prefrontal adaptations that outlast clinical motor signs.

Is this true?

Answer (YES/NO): NO